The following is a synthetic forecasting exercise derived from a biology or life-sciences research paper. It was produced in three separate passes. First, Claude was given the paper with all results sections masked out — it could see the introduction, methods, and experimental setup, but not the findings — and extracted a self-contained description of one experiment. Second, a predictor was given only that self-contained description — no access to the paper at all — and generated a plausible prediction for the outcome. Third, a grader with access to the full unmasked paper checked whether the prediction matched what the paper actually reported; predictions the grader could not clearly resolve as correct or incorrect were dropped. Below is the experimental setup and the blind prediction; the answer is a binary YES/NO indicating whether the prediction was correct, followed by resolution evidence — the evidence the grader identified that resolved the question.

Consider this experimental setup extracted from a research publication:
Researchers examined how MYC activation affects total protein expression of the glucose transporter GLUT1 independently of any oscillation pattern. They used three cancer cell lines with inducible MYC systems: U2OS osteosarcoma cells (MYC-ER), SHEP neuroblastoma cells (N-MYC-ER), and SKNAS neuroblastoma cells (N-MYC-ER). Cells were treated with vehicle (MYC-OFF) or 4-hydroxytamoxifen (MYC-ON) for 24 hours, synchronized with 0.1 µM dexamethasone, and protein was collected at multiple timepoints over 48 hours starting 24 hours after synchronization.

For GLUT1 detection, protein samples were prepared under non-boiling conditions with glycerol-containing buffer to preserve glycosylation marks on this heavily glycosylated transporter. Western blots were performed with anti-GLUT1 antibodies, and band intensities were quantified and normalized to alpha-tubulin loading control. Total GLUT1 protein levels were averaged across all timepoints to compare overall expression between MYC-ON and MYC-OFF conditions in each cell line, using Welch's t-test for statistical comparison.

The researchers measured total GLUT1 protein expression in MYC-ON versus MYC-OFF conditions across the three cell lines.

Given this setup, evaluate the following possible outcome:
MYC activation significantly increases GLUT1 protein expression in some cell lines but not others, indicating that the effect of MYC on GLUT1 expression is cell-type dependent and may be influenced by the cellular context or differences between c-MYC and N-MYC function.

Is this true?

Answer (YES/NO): YES